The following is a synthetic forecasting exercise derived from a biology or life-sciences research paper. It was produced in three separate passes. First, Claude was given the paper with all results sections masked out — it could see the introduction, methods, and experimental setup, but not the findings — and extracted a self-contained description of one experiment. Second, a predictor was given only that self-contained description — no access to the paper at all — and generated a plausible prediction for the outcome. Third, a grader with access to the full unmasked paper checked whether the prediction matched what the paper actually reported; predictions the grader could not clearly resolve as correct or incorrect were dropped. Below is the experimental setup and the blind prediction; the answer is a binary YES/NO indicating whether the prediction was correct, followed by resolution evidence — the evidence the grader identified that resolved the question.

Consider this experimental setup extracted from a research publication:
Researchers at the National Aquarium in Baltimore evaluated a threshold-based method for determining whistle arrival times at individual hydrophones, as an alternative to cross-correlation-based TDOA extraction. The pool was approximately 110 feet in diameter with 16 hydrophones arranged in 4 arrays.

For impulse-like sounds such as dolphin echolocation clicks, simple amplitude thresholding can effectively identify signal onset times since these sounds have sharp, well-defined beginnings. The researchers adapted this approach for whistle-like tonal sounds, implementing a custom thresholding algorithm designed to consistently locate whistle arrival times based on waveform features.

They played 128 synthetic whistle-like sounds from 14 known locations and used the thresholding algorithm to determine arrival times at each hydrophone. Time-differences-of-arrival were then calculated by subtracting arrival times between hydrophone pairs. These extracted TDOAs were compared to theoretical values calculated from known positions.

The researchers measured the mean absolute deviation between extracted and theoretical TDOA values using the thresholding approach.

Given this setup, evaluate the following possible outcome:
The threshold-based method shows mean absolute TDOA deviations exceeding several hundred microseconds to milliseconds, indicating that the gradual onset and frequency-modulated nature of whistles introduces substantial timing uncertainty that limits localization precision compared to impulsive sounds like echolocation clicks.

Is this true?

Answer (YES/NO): YES